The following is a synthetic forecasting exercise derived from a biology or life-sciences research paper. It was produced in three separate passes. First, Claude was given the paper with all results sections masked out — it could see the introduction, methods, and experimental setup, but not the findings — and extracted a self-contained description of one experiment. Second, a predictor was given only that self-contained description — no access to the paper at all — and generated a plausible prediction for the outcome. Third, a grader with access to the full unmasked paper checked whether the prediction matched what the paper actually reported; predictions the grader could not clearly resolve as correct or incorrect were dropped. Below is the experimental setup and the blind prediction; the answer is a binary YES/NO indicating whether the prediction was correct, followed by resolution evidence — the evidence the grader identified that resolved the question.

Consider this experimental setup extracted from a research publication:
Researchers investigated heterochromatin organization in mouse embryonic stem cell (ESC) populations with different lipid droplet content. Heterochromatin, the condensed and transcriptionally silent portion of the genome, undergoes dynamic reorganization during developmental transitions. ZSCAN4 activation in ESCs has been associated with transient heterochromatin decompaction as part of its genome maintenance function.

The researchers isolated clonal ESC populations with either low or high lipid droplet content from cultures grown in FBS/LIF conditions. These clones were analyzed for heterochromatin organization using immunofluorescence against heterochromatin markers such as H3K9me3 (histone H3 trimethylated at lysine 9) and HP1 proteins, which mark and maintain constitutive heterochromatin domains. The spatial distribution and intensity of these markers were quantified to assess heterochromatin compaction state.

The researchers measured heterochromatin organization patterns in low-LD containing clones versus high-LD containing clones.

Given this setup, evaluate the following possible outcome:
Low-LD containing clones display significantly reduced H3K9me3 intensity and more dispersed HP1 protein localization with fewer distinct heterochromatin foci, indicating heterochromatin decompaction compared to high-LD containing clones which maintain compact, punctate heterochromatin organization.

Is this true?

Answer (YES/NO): NO